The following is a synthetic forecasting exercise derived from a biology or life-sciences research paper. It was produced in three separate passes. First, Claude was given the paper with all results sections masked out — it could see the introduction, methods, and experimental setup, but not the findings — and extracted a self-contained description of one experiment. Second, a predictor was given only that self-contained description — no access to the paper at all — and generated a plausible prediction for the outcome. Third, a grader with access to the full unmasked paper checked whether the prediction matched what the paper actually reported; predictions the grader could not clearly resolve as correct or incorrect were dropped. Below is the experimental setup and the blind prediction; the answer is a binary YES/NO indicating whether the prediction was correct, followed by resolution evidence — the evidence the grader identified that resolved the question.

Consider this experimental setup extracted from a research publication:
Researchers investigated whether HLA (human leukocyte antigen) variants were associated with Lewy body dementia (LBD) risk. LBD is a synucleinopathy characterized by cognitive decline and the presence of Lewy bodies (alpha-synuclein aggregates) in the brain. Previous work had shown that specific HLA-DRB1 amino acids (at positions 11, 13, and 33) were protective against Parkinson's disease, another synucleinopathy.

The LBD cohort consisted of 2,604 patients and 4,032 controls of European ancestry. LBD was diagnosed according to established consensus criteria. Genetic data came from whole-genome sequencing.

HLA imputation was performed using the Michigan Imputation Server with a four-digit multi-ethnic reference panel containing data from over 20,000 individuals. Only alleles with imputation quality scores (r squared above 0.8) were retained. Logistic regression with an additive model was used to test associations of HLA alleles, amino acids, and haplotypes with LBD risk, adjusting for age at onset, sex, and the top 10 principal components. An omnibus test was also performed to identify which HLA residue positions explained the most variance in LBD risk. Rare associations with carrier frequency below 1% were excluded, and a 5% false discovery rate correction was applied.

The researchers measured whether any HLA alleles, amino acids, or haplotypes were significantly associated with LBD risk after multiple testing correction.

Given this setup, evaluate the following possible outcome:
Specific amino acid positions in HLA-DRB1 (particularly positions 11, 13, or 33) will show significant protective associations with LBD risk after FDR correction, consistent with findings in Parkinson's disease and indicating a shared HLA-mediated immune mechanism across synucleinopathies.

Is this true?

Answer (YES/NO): NO